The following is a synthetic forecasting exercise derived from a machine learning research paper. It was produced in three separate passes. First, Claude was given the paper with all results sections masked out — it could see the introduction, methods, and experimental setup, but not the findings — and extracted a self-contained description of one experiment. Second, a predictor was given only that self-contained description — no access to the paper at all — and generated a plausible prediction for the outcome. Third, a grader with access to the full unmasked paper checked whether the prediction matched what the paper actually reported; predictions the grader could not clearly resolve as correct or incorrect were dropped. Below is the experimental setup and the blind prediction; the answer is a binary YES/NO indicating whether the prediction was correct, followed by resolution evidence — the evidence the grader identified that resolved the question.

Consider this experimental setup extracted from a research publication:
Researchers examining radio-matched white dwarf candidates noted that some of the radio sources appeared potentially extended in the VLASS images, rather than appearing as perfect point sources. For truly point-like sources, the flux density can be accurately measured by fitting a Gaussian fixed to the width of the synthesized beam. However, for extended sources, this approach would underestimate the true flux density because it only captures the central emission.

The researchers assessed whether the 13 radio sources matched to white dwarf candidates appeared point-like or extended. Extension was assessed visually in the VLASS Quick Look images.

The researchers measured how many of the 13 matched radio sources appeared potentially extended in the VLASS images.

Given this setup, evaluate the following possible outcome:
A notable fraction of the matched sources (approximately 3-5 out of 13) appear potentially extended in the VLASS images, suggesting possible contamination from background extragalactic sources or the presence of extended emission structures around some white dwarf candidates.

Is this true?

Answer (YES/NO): YES